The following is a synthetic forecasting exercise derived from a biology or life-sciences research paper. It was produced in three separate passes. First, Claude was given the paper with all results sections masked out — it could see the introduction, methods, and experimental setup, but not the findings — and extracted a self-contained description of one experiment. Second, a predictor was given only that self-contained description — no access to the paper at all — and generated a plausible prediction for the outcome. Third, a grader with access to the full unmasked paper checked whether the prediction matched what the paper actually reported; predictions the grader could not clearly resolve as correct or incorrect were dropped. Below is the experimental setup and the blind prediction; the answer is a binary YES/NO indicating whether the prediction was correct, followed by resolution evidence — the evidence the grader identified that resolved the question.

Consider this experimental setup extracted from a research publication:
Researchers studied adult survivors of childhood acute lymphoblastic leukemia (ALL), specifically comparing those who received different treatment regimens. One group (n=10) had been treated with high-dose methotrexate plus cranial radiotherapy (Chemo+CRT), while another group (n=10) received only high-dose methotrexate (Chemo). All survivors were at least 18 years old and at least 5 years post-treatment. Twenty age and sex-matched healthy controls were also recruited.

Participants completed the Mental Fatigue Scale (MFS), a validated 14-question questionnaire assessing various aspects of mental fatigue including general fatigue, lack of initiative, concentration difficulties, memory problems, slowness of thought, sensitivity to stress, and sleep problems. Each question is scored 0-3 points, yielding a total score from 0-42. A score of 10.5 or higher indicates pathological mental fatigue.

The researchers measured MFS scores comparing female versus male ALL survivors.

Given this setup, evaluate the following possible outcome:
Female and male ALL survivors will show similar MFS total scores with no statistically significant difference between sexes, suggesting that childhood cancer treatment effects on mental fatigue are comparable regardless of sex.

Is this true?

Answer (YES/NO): NO